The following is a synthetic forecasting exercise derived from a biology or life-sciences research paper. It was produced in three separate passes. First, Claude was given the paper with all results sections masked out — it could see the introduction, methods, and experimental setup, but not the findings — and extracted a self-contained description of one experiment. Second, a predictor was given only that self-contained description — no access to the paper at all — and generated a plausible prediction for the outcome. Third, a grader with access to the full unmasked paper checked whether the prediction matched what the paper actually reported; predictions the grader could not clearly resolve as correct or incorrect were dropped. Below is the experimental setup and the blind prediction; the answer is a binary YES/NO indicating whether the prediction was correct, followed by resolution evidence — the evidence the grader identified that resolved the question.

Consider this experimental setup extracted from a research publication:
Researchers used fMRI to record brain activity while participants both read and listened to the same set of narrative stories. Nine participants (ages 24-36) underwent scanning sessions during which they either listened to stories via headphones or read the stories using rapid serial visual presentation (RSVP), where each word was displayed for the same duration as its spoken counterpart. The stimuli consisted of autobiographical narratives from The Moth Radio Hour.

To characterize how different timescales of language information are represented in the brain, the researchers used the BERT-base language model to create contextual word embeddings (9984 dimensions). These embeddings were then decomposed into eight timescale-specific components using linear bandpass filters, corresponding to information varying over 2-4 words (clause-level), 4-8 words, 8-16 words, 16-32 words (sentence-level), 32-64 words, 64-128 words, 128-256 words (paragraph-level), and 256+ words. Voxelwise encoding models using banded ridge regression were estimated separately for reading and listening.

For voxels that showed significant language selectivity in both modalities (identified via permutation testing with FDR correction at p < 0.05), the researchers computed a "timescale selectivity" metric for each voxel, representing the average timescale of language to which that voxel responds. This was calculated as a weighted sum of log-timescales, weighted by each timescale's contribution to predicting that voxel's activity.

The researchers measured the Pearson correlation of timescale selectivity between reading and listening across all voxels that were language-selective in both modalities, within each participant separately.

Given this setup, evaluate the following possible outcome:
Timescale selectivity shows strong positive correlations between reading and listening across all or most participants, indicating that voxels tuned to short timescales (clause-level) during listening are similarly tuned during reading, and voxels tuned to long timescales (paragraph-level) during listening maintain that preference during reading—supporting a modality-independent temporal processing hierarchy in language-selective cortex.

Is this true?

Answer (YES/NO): YES